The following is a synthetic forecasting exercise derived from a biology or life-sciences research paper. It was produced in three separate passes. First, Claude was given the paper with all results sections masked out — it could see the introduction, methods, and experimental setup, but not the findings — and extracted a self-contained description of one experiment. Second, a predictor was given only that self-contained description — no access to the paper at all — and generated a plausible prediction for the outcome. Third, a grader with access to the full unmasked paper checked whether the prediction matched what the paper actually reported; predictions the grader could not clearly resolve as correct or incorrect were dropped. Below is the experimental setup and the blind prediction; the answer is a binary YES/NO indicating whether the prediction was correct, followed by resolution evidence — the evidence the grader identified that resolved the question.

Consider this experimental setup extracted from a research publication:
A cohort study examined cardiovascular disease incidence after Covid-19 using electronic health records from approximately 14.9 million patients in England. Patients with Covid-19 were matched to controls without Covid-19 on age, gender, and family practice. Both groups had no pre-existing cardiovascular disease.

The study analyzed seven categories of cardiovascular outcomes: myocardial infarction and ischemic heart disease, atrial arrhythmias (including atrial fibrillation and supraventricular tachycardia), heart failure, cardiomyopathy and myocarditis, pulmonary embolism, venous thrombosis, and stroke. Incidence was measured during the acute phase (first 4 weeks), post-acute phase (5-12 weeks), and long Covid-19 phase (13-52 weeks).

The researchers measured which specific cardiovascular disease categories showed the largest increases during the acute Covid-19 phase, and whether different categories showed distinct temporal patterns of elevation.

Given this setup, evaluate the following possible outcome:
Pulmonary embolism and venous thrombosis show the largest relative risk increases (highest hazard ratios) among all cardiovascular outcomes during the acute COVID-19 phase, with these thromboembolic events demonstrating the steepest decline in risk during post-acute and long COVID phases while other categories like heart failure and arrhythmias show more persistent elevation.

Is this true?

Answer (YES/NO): NO